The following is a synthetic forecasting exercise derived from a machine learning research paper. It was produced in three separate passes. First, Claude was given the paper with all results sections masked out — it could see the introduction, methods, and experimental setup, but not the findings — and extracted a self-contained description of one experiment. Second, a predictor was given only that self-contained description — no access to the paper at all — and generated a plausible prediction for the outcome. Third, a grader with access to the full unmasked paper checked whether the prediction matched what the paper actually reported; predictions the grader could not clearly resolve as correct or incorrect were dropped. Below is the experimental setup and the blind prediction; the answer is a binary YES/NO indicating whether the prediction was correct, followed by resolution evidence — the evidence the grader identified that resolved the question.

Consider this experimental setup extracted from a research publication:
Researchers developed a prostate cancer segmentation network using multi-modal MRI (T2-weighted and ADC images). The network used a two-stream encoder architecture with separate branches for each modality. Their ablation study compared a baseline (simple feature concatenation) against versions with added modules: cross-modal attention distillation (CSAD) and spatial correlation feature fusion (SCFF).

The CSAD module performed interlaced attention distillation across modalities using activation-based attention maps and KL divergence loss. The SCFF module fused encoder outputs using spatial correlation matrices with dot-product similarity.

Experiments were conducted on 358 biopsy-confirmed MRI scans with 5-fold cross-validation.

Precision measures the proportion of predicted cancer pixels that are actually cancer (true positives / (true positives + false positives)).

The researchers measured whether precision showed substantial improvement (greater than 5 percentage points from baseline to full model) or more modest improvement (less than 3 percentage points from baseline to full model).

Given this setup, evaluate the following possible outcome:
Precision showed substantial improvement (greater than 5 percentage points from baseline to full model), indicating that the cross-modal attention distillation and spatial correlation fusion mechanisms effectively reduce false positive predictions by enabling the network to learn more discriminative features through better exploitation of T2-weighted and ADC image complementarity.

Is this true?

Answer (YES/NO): NO